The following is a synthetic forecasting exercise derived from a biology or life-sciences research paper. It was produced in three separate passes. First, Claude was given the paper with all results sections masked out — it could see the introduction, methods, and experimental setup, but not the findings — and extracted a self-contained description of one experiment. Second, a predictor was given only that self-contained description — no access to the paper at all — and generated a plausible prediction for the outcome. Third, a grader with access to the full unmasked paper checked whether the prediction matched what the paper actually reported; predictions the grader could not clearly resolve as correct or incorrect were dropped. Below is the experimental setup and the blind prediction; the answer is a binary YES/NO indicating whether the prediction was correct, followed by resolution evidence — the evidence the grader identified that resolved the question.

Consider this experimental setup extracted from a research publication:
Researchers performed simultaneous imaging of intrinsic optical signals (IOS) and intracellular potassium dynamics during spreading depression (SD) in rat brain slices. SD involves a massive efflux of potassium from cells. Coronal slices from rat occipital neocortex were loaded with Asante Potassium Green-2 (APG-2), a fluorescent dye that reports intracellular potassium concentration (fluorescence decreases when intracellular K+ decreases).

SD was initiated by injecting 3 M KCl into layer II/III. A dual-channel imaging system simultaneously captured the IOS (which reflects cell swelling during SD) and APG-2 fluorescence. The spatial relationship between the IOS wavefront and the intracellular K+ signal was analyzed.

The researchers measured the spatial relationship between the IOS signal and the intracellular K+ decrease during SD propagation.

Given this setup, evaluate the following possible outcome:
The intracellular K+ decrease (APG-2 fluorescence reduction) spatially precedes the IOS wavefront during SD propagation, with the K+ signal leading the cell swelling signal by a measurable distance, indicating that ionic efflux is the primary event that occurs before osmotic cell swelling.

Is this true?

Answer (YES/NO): NO